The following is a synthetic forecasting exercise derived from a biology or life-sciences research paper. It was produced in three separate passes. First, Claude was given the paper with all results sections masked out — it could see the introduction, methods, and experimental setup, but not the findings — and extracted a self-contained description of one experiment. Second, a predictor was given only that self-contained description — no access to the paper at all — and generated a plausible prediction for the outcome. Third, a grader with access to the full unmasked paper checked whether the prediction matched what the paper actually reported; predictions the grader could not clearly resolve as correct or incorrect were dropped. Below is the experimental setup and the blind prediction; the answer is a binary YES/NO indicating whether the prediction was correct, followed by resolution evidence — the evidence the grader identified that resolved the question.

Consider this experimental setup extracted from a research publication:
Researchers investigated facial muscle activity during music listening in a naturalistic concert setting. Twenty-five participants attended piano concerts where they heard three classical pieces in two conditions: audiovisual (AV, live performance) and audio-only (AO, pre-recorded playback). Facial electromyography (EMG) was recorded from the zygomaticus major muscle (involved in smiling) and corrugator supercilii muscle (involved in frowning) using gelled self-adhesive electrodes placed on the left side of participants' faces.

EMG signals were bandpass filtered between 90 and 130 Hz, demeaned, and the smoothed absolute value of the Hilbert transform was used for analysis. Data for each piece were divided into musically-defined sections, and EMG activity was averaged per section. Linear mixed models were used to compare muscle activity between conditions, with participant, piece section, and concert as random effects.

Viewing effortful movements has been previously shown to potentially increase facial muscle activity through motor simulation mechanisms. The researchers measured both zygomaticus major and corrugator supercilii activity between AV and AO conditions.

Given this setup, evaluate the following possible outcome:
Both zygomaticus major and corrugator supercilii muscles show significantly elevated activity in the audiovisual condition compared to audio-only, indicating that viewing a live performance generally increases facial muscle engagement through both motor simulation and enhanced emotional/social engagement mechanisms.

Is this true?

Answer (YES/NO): YES